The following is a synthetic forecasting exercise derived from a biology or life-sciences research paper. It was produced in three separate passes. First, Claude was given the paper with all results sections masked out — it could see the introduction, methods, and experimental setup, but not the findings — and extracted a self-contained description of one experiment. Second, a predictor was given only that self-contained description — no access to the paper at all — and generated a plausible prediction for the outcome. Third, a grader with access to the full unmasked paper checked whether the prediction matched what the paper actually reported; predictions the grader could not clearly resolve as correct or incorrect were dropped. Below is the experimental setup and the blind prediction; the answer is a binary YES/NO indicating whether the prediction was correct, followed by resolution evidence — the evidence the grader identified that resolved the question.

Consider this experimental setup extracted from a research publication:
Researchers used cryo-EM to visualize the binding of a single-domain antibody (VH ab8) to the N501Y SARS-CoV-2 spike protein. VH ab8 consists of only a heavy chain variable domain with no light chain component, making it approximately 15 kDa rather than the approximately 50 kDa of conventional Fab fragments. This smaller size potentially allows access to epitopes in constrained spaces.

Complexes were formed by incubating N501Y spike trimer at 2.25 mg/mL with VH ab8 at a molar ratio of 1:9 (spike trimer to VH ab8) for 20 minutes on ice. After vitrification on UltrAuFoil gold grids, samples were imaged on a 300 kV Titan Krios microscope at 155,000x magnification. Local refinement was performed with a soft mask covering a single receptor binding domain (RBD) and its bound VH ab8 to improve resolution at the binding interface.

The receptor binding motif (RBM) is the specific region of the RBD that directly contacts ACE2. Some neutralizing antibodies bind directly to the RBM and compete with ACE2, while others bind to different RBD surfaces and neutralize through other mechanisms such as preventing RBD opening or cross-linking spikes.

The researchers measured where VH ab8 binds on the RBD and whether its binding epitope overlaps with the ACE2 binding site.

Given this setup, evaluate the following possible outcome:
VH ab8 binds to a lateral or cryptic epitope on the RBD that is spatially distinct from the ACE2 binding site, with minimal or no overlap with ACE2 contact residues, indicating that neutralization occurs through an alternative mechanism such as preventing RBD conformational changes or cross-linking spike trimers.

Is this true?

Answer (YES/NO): NO